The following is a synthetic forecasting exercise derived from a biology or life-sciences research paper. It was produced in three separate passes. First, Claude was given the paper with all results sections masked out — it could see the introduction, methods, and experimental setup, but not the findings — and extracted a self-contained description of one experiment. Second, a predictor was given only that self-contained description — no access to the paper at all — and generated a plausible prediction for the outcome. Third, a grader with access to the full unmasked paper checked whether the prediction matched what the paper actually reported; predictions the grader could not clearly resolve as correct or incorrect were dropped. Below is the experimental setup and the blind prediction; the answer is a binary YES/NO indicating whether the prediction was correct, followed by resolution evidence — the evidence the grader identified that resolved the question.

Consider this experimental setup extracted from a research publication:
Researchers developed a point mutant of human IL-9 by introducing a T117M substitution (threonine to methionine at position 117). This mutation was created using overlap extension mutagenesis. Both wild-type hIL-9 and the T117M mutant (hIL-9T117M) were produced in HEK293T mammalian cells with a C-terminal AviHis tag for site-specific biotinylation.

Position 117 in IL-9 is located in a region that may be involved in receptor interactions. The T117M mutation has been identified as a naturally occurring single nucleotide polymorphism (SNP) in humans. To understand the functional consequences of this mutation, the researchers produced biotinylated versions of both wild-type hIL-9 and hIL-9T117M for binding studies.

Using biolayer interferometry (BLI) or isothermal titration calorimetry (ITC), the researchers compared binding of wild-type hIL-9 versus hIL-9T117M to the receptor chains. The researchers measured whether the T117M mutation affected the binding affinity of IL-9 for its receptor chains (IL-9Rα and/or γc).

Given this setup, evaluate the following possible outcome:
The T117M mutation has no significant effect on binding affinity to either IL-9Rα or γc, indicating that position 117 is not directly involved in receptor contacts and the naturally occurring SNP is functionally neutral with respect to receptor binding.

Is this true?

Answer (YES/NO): YES